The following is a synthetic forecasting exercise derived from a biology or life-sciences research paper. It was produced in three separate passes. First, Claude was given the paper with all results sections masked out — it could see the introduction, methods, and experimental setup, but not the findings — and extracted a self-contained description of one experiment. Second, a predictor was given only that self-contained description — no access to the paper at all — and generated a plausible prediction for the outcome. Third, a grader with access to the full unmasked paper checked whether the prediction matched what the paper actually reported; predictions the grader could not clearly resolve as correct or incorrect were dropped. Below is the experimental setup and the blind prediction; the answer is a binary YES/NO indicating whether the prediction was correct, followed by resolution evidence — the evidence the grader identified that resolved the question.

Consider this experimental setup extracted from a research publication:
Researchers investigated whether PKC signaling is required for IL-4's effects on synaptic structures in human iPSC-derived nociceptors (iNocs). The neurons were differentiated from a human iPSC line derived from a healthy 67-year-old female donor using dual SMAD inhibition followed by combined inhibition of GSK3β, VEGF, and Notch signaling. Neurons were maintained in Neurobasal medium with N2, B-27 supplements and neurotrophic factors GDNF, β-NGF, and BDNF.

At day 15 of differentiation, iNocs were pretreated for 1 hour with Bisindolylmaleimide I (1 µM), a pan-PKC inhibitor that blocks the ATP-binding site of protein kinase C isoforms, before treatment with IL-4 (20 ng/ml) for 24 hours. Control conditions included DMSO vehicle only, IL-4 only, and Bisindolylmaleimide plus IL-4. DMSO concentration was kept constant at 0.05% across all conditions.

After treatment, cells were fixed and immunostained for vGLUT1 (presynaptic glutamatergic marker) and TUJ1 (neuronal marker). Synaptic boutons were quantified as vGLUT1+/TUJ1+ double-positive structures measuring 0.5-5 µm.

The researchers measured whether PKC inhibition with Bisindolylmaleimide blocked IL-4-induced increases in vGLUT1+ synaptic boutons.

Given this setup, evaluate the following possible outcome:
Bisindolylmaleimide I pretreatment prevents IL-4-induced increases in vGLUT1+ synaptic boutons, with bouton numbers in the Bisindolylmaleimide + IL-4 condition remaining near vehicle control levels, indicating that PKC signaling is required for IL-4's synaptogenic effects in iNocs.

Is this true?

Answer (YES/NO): YES